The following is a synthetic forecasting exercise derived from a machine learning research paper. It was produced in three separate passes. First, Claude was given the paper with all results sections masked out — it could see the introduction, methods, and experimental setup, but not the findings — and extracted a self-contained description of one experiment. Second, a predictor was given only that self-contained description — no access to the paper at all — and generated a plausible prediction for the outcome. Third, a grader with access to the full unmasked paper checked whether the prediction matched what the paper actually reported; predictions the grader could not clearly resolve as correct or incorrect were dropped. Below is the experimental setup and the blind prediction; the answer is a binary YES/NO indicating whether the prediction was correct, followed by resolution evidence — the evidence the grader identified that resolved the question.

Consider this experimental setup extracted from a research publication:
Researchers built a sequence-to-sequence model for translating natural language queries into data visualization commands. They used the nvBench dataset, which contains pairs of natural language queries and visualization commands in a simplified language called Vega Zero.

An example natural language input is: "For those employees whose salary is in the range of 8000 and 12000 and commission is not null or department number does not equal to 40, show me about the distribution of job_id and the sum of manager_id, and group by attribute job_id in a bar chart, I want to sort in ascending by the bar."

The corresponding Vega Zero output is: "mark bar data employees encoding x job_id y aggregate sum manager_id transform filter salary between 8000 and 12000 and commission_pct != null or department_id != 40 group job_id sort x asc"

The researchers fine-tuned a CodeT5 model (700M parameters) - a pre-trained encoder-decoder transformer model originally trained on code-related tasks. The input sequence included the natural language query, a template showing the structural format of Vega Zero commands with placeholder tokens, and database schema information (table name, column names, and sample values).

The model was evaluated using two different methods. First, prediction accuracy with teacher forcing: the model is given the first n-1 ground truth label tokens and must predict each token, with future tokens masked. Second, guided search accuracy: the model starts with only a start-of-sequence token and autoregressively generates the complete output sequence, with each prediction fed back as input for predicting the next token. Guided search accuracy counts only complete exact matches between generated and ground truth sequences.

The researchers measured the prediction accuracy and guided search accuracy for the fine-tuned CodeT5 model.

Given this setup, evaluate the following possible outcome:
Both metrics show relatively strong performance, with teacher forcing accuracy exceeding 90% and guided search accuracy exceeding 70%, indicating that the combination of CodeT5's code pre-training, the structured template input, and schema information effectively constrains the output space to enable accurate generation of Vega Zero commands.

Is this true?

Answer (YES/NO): YES